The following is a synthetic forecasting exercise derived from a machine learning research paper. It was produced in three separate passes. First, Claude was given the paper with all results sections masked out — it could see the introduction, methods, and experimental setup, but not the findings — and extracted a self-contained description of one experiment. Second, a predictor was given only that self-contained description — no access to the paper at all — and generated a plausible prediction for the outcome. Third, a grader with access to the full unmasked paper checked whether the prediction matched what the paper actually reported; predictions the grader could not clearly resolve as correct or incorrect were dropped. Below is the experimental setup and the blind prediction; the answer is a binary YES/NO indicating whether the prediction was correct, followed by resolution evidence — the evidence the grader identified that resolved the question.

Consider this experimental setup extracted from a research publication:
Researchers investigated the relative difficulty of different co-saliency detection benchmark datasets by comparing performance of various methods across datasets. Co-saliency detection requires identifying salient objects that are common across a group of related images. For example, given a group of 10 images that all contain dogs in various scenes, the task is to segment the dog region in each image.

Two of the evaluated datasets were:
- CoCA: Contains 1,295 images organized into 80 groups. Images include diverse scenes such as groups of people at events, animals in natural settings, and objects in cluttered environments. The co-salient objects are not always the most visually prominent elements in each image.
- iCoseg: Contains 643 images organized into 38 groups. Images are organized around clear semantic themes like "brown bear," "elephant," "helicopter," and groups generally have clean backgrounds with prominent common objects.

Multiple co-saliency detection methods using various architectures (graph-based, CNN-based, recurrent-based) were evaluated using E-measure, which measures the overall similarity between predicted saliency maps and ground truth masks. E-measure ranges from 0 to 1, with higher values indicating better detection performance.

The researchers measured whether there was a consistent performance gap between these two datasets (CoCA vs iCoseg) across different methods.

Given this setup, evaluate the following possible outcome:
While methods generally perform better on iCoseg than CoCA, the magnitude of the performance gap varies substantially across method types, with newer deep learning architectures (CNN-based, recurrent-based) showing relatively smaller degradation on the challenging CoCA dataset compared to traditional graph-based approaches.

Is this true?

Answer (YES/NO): NO